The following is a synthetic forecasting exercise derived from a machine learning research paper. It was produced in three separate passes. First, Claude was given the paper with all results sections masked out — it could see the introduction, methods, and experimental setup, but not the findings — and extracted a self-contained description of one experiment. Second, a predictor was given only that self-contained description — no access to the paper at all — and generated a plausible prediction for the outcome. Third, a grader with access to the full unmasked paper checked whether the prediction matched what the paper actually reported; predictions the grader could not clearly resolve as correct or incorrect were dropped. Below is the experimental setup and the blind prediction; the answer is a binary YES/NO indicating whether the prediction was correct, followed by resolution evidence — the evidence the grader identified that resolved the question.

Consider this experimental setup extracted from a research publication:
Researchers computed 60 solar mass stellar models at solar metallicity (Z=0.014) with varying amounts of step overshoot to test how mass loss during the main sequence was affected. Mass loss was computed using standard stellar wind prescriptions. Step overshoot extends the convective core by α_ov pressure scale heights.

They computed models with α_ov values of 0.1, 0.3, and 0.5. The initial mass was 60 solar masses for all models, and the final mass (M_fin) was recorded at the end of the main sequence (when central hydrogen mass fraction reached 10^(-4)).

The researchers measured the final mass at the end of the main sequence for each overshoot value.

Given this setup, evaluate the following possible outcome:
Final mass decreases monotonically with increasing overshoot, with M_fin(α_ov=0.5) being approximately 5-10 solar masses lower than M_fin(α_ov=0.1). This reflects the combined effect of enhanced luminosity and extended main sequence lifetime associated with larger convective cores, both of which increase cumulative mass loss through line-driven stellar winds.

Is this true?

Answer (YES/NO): NO